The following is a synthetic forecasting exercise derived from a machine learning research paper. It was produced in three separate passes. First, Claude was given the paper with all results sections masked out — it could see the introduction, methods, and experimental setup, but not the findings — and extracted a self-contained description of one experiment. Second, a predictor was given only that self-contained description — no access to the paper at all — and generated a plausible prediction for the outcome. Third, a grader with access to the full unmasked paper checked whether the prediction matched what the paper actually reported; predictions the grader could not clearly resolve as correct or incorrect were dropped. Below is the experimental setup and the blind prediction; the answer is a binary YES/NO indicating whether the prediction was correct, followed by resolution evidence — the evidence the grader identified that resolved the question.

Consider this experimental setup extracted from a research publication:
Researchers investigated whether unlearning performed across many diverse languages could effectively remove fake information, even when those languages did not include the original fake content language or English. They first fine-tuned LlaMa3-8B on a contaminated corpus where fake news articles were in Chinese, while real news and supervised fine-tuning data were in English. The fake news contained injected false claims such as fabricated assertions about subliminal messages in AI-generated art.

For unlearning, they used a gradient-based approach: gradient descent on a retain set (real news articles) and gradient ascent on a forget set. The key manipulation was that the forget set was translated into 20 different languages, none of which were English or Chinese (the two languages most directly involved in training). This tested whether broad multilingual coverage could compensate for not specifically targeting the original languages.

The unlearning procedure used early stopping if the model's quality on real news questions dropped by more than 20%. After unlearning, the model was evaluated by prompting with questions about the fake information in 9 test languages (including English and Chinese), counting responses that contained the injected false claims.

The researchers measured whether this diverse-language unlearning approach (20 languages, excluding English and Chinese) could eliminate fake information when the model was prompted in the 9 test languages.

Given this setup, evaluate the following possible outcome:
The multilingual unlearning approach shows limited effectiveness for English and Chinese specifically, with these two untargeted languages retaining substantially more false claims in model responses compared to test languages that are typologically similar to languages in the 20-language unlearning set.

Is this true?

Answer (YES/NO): NO